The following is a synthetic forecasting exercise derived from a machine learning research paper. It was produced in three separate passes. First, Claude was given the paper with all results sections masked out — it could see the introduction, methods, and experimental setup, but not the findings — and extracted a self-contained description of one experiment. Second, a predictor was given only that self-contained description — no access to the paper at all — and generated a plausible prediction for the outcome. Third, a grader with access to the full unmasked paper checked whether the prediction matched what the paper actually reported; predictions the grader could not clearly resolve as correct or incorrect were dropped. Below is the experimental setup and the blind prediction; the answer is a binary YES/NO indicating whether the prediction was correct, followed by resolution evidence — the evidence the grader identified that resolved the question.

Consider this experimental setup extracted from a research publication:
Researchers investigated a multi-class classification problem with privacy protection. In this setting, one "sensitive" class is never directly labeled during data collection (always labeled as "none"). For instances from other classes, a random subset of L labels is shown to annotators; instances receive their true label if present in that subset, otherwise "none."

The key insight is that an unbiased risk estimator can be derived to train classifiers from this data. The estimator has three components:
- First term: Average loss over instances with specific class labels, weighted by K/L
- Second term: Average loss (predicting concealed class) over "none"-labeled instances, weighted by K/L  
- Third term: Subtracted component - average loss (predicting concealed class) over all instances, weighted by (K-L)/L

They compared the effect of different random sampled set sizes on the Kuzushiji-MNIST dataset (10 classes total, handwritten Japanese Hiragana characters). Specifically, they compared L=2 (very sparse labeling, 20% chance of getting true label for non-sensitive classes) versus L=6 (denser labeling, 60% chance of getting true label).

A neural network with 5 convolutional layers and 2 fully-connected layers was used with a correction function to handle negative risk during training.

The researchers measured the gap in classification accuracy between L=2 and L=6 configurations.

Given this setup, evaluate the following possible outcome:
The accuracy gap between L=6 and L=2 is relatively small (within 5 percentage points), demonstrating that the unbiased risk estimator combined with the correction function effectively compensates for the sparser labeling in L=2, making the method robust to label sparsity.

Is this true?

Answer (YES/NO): YES